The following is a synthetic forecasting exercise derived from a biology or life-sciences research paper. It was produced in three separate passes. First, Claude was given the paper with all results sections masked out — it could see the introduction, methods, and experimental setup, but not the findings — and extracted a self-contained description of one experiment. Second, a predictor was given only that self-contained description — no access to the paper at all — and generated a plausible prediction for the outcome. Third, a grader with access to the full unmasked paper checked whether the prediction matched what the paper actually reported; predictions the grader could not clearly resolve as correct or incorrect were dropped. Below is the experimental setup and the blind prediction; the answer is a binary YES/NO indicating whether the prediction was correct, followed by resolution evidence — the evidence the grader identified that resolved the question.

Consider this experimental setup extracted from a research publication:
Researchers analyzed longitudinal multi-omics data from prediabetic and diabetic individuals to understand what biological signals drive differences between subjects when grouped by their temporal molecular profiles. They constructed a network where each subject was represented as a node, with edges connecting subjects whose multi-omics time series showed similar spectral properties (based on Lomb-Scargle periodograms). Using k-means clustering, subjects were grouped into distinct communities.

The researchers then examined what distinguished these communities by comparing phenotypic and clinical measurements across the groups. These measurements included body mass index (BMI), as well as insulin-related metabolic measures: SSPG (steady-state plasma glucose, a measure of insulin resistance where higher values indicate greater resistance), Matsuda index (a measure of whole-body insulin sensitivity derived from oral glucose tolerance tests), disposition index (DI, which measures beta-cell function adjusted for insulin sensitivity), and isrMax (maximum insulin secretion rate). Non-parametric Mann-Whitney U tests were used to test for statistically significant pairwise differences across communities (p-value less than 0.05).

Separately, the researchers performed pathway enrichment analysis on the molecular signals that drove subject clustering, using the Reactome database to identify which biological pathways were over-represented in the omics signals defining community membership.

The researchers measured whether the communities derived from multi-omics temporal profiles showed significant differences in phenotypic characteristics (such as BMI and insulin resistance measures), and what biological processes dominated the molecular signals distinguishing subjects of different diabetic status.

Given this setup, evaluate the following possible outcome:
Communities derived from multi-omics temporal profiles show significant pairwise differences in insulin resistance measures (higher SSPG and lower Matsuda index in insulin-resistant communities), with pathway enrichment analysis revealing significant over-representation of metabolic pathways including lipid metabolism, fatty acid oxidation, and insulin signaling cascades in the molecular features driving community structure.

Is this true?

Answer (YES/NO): NO